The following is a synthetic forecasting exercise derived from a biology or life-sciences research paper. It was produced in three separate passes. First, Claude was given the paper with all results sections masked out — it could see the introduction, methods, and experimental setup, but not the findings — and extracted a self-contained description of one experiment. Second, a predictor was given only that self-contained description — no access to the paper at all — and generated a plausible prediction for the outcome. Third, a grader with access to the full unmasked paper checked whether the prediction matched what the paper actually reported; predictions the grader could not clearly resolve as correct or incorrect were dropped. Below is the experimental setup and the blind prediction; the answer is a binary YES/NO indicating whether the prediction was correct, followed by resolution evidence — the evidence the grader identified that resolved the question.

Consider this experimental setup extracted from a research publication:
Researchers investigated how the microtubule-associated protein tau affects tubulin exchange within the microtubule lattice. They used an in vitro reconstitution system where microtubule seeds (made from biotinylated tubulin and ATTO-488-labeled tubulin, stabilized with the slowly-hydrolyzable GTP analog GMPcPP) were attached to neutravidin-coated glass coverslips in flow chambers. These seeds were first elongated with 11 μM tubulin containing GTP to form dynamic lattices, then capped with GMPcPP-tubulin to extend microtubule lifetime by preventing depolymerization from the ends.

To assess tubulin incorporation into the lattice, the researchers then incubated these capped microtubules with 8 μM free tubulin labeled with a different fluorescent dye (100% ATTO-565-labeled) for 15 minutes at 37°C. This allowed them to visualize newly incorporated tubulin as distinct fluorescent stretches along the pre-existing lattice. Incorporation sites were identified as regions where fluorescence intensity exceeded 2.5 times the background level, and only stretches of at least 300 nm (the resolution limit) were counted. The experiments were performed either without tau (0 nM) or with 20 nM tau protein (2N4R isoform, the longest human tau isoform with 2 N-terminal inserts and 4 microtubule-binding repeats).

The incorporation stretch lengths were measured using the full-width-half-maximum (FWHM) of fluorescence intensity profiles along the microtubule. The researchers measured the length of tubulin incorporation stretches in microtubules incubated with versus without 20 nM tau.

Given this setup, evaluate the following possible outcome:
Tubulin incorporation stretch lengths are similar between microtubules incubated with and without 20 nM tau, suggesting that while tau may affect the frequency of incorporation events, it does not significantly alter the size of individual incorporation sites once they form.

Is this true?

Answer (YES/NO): NO